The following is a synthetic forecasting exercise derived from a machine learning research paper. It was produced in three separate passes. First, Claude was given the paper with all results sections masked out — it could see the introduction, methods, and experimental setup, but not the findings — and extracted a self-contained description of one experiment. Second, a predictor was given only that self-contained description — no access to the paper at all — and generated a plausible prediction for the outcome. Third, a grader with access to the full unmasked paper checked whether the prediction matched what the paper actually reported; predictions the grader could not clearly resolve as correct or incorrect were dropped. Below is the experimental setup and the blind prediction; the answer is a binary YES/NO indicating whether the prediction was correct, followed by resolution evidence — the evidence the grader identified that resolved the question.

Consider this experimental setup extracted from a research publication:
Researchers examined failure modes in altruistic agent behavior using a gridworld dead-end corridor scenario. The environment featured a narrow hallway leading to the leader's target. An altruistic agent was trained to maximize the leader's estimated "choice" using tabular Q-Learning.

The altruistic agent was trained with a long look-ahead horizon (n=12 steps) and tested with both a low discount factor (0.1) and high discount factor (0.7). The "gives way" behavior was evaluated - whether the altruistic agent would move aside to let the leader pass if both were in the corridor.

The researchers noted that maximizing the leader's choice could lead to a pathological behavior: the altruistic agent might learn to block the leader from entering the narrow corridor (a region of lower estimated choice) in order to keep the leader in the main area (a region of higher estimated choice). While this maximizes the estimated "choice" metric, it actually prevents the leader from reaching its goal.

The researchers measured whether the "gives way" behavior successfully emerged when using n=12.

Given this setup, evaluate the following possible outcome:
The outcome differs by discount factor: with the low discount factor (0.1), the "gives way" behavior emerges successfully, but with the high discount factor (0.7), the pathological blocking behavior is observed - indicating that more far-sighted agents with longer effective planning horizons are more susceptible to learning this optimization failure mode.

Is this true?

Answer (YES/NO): NO